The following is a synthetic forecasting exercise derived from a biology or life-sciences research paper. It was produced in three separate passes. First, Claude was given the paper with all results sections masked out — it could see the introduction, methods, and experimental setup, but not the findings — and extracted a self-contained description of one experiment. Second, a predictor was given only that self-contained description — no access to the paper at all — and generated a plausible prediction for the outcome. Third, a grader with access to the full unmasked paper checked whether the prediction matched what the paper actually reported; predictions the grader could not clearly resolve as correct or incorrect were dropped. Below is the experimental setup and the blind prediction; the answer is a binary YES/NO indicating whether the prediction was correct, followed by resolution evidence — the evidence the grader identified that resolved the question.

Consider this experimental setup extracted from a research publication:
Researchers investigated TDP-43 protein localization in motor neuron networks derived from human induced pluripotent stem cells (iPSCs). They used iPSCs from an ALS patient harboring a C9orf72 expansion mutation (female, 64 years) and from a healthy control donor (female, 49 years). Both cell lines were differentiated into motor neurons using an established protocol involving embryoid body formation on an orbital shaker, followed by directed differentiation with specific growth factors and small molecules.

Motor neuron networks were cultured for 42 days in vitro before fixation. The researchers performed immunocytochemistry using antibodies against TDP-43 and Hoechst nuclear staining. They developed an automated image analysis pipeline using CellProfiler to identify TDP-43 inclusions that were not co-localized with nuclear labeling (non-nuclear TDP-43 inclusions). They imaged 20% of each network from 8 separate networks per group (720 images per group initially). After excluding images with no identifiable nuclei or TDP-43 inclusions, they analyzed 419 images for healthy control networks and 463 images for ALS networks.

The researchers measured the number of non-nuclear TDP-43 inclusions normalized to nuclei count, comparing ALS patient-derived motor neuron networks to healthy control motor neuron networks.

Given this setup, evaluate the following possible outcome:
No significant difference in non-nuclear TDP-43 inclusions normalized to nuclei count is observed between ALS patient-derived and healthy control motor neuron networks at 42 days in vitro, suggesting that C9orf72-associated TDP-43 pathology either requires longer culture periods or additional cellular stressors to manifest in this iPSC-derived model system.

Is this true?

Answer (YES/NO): NO